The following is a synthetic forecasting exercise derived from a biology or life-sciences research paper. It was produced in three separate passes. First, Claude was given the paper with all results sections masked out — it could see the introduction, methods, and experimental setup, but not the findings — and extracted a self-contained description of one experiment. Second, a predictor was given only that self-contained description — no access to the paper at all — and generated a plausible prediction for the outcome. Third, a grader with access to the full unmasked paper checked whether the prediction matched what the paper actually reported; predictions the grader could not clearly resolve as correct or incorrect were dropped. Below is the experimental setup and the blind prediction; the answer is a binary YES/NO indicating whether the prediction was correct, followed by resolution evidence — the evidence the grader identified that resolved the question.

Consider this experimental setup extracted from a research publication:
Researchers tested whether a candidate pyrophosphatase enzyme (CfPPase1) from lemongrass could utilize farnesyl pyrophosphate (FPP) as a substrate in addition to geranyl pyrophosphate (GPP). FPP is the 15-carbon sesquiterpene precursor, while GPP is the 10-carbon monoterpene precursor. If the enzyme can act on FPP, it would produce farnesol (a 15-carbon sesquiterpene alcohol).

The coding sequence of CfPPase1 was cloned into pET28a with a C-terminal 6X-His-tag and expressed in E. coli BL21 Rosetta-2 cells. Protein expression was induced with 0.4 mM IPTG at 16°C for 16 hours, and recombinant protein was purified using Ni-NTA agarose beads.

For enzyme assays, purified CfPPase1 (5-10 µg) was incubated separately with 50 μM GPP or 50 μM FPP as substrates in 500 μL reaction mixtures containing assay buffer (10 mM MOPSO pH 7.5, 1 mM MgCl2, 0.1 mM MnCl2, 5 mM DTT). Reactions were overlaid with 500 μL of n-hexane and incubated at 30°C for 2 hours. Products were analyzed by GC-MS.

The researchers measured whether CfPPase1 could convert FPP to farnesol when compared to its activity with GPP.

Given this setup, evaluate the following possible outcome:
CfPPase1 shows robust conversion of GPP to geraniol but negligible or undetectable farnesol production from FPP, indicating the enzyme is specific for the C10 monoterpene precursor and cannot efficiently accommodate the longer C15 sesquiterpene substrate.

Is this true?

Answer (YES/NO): YES